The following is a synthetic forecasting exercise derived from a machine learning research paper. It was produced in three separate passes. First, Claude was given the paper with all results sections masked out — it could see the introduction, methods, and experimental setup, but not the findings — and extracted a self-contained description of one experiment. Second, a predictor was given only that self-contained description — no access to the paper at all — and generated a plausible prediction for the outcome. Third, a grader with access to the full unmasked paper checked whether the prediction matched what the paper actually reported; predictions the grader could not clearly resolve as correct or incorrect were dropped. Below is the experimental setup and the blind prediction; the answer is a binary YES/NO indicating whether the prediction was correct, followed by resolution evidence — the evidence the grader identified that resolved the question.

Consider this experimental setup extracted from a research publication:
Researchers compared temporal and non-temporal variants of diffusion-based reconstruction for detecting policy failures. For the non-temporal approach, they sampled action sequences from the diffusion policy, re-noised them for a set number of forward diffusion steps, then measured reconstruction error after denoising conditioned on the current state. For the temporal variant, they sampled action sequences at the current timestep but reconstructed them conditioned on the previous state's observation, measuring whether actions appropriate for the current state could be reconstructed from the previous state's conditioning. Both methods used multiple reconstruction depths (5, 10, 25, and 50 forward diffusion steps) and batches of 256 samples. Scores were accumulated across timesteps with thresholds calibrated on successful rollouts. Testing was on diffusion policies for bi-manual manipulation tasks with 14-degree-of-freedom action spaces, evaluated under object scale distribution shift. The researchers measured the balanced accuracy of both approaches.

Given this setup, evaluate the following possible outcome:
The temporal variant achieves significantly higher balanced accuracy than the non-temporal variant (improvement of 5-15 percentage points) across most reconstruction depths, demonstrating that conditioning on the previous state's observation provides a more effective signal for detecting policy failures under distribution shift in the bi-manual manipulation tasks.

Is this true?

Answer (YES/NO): NO